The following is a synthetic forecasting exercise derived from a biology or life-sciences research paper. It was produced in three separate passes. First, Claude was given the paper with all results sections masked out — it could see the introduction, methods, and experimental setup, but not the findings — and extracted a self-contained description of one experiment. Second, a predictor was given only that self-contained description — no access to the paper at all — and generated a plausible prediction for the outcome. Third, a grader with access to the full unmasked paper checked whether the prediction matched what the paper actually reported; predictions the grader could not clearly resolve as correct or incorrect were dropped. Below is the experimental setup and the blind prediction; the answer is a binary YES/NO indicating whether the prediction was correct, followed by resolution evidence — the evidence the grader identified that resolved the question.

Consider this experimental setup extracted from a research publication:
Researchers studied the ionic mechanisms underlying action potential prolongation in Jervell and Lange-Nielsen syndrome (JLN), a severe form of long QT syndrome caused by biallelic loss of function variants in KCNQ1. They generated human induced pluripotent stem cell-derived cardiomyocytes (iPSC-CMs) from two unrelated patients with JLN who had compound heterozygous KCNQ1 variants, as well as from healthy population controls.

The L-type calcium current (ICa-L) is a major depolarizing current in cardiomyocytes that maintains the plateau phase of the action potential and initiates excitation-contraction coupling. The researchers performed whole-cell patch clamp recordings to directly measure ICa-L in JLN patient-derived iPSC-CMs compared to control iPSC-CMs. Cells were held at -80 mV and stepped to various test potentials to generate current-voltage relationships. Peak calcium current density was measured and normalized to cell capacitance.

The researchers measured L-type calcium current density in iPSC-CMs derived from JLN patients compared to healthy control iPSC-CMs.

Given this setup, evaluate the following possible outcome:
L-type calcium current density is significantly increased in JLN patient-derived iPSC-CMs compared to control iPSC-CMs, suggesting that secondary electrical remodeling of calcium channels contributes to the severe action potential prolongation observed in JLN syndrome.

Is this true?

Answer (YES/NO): YES